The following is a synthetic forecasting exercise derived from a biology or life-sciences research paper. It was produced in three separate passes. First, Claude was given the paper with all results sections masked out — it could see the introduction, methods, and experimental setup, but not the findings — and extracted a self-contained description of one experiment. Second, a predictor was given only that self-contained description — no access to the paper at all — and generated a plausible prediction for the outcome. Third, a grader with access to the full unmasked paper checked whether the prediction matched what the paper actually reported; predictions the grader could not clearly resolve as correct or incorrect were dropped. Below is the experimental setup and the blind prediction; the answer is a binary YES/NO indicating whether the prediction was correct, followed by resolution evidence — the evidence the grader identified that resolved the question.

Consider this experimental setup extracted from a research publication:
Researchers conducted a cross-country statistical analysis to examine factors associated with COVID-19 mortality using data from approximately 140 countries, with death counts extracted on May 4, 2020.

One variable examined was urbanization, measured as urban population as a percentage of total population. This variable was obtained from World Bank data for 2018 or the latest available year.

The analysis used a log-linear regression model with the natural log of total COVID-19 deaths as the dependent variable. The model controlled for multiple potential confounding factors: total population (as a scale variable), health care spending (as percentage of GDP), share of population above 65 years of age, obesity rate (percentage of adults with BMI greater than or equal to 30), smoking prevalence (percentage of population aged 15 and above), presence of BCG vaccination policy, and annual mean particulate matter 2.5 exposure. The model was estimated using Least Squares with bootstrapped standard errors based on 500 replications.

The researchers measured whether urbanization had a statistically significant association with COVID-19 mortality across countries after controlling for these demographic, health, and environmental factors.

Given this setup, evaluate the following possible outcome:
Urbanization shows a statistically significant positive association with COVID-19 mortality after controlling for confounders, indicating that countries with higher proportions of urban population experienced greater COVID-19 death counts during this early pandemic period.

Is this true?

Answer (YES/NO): YES